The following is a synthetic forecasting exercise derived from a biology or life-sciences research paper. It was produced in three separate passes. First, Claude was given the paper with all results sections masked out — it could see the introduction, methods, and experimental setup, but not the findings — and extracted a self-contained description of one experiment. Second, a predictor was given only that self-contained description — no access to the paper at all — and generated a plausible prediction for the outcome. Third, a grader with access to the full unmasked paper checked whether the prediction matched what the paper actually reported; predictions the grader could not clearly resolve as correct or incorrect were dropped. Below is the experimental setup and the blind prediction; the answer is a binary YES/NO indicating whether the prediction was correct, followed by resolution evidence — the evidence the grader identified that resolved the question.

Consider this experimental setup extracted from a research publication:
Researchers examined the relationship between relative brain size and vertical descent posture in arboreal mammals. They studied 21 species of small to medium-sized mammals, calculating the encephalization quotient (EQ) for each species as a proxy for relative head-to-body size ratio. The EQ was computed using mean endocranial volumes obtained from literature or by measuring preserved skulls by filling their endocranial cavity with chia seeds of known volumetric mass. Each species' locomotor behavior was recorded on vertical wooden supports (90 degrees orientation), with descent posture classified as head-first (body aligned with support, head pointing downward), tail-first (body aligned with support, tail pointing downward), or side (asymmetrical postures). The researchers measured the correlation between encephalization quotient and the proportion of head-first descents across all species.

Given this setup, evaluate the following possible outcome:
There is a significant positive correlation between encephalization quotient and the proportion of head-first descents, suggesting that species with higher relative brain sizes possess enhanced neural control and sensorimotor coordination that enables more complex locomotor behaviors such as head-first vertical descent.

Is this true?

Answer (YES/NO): NO